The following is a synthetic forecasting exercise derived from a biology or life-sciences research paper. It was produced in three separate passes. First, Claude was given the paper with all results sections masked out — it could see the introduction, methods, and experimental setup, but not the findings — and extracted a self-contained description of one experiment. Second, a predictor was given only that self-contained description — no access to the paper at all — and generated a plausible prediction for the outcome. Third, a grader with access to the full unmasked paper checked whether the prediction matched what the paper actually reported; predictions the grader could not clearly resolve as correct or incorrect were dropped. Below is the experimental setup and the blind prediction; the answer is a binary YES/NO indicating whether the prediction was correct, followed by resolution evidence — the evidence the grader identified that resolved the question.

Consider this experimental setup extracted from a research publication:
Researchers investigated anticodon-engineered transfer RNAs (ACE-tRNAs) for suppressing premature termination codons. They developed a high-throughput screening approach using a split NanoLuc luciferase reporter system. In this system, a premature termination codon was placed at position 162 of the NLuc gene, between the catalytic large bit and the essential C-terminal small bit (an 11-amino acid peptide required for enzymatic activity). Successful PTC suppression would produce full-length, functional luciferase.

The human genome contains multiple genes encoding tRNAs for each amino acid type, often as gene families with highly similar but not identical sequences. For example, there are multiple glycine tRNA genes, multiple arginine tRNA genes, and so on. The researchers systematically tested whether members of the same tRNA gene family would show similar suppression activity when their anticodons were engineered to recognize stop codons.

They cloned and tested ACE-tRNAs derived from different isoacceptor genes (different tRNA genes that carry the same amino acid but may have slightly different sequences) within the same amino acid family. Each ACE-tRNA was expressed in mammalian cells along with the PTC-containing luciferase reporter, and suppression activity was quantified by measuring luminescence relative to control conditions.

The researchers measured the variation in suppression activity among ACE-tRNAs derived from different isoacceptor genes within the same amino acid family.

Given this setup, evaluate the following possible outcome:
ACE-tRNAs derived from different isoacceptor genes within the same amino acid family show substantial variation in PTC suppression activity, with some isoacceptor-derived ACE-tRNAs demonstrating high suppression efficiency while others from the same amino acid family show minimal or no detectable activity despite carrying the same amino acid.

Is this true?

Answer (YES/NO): YES